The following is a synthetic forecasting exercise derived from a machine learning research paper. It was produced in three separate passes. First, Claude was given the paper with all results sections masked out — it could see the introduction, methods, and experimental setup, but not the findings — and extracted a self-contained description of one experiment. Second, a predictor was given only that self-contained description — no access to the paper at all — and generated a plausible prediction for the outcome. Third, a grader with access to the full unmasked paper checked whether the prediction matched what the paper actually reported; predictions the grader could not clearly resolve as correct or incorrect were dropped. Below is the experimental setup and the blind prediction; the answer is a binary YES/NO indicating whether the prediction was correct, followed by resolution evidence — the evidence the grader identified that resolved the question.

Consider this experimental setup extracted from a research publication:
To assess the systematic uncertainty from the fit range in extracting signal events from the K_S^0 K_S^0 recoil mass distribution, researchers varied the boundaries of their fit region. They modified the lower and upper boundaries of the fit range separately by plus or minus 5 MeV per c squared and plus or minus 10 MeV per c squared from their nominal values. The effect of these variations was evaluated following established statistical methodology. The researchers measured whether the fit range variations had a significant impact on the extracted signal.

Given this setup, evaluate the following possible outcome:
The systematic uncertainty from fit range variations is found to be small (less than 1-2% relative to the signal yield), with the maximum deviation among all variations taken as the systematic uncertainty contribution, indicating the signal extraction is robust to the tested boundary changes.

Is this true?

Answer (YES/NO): NO